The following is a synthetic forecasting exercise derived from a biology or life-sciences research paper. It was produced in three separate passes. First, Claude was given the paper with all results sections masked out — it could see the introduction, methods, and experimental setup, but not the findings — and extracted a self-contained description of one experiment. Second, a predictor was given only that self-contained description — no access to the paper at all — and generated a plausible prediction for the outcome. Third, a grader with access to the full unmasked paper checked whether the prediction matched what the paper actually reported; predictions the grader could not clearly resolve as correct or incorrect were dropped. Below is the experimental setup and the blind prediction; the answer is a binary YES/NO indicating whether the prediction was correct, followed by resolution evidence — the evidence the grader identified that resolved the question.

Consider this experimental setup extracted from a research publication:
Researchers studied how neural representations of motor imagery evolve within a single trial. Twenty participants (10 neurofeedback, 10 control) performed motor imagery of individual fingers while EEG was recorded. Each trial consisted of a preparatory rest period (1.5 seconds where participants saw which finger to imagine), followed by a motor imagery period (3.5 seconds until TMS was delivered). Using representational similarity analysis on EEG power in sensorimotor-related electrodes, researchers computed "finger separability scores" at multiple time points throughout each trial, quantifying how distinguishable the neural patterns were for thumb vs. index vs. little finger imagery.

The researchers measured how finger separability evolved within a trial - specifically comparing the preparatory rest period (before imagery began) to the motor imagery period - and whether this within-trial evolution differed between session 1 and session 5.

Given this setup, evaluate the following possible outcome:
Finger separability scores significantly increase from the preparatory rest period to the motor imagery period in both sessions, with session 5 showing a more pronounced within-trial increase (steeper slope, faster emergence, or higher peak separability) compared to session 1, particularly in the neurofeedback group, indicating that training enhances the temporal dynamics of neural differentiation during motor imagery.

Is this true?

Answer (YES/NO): YES